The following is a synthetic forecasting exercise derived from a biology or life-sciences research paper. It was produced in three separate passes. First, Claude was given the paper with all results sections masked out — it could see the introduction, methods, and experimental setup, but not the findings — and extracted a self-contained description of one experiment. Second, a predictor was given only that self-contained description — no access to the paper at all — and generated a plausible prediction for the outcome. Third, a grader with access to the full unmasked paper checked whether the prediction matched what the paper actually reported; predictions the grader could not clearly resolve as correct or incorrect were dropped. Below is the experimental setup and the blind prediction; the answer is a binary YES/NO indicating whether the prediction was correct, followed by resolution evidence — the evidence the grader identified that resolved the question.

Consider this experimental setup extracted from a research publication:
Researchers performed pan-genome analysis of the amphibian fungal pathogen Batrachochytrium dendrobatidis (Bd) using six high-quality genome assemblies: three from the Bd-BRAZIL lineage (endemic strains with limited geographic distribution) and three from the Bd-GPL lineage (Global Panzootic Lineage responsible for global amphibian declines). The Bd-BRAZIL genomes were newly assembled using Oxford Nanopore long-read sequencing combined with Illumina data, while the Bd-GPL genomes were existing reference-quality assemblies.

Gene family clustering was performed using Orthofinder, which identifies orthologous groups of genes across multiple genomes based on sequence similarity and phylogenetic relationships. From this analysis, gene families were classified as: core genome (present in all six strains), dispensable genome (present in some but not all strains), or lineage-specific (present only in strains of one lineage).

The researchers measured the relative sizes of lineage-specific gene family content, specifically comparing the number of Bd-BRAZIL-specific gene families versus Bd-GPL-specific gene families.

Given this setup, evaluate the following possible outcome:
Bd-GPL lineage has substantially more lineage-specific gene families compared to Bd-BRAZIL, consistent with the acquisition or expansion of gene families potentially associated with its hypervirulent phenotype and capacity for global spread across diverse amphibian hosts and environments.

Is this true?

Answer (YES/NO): NO